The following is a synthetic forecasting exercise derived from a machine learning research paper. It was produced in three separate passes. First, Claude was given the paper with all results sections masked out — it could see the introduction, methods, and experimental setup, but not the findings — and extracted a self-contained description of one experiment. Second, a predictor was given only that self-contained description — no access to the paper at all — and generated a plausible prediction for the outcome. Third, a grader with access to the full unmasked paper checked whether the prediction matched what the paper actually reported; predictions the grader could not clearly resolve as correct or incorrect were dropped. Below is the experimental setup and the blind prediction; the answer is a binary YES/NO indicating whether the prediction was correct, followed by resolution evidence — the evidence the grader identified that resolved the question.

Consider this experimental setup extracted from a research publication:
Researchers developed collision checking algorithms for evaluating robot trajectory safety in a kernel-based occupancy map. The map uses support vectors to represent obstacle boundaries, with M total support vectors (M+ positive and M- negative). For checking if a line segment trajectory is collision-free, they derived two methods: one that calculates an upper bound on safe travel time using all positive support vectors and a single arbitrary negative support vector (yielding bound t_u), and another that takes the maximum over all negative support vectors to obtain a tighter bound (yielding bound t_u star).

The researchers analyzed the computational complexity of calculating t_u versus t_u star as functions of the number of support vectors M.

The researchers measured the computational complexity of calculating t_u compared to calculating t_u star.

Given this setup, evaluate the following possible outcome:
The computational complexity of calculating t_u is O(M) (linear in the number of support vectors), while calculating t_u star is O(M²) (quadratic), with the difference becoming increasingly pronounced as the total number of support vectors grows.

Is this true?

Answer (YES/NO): YES